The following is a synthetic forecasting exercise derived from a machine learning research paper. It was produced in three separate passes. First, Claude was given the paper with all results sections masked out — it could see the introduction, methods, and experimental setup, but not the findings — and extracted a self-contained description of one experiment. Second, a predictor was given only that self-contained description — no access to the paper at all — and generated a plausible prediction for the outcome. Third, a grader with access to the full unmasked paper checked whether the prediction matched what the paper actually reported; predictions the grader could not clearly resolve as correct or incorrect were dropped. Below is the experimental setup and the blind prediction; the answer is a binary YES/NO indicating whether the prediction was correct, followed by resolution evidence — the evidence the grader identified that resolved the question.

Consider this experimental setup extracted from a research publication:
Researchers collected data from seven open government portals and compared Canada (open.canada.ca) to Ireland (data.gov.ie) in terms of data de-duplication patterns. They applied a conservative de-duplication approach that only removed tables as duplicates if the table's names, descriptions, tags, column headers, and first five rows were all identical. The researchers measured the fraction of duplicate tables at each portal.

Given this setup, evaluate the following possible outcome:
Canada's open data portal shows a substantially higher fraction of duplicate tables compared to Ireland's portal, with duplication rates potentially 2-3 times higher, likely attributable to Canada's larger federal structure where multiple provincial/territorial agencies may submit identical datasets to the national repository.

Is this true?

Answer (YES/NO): NO